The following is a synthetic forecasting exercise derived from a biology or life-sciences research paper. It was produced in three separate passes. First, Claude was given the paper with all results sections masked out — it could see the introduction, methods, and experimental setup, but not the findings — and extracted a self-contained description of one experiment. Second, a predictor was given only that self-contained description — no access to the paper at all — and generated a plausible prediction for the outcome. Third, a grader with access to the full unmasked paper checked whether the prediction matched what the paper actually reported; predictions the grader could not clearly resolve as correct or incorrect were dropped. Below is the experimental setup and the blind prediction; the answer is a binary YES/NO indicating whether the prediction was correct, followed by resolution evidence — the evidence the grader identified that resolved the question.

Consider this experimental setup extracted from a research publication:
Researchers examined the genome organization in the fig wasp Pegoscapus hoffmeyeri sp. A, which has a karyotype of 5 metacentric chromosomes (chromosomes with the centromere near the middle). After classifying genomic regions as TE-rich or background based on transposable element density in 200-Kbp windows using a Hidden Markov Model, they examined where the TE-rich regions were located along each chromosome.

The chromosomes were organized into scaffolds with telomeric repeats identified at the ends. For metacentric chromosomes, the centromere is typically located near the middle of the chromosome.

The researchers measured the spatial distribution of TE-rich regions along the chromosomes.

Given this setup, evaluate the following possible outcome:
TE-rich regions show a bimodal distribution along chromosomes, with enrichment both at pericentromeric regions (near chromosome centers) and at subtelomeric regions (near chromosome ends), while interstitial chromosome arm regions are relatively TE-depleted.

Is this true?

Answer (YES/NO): NO